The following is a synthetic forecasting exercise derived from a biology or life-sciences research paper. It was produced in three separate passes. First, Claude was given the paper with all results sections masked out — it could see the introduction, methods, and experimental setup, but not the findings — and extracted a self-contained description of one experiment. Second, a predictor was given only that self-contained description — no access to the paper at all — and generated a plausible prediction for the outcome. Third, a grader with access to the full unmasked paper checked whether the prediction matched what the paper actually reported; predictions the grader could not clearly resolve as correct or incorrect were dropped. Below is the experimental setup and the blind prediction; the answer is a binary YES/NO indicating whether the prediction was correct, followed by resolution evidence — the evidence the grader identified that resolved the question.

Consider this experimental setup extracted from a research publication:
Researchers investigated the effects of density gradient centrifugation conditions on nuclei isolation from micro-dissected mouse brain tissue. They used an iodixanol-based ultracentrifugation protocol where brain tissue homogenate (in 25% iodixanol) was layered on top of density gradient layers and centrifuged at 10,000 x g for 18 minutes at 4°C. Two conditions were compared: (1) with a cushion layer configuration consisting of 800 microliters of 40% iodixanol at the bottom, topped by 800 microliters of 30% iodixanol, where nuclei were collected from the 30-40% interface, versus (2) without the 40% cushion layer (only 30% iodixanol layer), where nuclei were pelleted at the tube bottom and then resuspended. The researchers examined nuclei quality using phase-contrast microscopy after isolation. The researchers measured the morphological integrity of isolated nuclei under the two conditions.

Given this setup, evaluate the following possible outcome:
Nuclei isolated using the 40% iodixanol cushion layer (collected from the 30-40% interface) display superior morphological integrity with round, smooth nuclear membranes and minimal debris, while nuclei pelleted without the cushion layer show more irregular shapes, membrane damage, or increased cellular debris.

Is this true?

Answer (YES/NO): NO